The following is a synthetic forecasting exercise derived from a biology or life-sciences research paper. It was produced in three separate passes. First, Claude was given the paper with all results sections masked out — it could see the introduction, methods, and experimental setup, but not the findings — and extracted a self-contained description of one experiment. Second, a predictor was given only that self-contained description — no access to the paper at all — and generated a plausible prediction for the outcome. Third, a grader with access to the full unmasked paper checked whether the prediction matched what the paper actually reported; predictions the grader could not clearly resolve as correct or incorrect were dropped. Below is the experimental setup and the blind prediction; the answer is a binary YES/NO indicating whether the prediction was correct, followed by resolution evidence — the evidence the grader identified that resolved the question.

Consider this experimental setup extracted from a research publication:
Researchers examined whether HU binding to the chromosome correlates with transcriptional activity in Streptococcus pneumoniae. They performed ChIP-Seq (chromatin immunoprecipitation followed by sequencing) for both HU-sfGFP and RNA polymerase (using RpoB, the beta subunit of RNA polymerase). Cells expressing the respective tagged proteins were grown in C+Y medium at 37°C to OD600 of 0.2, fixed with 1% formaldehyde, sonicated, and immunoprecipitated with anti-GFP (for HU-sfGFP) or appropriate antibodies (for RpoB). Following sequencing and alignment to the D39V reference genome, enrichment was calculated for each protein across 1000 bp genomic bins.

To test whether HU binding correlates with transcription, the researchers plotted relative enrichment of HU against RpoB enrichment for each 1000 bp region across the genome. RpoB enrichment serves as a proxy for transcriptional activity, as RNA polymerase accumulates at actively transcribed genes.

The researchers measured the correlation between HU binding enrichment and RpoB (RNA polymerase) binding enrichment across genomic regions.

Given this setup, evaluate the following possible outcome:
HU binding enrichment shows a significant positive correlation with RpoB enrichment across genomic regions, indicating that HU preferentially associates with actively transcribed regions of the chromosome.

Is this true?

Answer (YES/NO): NO